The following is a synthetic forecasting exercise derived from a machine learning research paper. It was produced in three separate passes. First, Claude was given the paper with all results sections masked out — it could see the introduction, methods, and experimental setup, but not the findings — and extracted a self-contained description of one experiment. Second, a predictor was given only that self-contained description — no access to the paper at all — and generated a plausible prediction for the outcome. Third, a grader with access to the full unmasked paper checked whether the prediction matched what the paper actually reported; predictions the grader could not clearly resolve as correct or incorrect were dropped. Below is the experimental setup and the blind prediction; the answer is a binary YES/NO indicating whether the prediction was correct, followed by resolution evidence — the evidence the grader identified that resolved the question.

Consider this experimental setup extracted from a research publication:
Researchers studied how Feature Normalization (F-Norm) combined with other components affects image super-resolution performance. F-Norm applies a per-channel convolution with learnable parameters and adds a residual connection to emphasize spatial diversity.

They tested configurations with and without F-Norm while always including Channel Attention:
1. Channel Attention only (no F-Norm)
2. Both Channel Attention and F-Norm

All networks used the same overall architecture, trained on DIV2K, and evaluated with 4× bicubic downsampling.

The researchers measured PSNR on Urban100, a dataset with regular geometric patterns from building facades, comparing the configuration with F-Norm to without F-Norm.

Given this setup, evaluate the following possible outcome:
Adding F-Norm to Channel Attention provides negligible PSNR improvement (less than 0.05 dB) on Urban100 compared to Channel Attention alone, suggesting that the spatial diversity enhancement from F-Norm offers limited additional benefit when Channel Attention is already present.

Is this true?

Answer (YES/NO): YES